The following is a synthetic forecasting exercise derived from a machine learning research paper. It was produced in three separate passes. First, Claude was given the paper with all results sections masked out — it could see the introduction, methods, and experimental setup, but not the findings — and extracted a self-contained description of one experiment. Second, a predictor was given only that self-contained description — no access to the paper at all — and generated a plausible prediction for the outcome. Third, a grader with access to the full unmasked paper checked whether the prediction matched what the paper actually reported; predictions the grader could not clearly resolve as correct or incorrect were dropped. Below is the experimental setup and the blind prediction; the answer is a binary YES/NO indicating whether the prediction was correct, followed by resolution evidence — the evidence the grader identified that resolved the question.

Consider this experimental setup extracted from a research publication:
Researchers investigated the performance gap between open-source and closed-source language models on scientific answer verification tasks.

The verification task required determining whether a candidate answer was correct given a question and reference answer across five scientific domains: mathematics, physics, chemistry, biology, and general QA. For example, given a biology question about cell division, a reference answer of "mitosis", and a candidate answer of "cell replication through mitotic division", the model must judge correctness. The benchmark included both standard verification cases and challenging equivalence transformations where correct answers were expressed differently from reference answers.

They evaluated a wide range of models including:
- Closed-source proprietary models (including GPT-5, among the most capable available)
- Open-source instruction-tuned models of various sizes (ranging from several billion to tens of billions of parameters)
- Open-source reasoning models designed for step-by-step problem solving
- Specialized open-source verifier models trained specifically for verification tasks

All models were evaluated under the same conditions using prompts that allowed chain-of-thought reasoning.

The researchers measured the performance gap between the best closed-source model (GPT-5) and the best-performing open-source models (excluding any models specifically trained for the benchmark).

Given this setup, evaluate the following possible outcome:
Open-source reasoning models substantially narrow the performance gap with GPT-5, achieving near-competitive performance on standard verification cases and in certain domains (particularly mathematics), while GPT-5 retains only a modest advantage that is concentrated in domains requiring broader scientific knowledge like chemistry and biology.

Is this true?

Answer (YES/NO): NO